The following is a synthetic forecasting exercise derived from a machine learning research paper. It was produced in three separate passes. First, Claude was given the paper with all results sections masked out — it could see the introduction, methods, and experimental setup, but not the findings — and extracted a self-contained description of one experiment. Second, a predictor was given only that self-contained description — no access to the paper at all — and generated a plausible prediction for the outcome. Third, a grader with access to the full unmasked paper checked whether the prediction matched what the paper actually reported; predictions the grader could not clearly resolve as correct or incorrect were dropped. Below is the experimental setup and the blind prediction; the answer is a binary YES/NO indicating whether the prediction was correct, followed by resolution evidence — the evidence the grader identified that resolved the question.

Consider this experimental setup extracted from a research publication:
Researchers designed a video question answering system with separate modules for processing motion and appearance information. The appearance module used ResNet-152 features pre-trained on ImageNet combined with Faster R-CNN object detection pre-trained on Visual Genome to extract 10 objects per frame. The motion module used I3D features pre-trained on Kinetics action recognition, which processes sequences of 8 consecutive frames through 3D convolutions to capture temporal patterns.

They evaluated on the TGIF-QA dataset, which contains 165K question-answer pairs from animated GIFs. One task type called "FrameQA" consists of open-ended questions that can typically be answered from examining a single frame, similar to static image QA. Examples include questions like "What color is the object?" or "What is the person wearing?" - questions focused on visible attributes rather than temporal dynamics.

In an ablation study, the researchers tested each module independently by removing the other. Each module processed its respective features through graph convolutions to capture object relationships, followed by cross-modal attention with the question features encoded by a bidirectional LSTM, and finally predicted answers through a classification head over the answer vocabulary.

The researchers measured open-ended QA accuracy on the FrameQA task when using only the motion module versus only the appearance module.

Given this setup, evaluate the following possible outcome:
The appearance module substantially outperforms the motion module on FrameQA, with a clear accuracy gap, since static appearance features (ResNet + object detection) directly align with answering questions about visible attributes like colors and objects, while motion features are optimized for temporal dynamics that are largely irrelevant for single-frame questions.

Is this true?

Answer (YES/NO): YES